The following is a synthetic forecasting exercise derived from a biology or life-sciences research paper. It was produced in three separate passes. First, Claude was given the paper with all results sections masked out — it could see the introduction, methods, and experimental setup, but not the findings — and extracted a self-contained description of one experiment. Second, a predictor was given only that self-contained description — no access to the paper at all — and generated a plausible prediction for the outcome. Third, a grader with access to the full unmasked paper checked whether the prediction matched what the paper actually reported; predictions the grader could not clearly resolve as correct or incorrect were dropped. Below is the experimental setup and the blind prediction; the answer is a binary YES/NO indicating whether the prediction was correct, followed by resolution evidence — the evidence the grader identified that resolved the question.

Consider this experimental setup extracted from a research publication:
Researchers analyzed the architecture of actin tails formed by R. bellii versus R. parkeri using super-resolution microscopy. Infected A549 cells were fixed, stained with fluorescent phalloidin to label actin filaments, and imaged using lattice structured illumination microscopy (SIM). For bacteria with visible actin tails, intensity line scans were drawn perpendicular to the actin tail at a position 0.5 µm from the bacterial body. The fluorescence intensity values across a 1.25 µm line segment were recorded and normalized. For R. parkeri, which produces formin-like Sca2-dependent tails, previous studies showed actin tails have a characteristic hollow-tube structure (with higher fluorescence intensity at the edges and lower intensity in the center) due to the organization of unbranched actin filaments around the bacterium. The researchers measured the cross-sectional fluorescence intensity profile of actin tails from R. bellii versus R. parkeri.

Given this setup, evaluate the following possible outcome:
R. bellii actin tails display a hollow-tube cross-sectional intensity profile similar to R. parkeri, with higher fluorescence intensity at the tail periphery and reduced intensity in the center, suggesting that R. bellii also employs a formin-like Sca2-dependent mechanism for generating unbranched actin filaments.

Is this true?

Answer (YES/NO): NO